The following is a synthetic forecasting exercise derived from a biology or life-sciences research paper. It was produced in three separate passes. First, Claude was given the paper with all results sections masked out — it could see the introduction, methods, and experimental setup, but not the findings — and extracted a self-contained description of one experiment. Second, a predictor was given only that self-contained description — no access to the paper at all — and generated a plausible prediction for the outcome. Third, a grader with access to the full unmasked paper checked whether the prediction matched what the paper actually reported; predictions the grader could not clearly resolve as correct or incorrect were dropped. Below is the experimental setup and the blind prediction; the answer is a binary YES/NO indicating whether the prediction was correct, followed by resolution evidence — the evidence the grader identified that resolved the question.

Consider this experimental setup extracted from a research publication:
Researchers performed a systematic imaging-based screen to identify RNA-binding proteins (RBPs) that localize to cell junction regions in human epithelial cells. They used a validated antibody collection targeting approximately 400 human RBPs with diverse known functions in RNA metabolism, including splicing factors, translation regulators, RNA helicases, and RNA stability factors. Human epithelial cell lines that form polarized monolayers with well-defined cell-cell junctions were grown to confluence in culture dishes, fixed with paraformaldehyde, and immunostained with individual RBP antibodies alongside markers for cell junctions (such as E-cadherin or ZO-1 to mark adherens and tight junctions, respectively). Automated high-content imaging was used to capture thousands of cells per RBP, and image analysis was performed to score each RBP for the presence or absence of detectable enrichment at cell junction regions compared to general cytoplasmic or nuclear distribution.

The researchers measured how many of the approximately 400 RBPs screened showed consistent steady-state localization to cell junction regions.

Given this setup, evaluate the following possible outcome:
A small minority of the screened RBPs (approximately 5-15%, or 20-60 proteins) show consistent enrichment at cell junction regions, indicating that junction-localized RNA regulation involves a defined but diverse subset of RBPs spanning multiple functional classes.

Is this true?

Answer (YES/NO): YES